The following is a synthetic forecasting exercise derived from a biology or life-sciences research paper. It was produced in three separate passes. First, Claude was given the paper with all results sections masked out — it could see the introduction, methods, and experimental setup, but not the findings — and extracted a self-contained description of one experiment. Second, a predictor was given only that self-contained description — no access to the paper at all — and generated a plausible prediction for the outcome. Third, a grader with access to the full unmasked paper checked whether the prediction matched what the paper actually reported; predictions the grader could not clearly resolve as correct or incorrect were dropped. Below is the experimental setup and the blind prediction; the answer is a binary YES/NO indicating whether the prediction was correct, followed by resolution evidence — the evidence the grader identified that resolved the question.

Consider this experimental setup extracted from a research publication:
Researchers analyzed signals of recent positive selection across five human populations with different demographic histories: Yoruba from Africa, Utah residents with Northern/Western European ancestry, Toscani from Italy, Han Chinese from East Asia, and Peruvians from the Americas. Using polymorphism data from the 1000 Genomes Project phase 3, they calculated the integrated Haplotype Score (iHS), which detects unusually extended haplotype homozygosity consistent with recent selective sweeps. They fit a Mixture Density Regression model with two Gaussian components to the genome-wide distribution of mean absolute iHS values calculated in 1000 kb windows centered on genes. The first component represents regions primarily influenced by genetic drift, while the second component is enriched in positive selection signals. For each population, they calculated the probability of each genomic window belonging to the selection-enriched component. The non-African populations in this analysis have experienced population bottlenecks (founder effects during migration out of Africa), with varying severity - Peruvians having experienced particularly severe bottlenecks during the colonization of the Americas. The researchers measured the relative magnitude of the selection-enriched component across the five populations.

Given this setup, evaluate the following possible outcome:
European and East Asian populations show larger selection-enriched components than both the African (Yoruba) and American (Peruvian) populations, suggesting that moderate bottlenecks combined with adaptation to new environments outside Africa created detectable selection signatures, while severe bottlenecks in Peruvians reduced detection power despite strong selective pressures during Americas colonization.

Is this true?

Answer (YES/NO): NO